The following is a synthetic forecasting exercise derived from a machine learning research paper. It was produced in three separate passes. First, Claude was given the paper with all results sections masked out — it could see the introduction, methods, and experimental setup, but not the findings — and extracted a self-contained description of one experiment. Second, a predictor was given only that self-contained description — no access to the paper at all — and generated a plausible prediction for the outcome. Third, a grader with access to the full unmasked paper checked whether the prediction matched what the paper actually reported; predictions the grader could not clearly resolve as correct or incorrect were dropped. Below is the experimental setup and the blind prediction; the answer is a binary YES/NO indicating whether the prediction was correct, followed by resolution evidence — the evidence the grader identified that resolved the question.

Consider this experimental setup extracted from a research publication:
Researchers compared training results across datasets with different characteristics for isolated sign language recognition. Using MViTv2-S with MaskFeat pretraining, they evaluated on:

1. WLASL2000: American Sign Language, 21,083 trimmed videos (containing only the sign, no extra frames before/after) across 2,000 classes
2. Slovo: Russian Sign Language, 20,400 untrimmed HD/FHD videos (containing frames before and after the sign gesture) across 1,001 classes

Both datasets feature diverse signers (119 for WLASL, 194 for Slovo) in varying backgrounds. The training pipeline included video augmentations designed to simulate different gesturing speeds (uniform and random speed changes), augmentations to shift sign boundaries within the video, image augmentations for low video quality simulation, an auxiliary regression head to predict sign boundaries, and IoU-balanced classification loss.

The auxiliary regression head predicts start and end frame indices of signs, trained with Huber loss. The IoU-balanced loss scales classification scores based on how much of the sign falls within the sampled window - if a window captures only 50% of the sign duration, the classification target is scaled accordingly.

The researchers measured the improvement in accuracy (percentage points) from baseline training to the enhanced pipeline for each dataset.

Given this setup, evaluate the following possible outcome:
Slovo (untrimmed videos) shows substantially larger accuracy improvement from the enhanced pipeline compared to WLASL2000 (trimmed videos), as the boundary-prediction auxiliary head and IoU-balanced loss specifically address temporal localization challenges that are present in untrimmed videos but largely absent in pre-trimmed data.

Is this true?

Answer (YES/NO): YES